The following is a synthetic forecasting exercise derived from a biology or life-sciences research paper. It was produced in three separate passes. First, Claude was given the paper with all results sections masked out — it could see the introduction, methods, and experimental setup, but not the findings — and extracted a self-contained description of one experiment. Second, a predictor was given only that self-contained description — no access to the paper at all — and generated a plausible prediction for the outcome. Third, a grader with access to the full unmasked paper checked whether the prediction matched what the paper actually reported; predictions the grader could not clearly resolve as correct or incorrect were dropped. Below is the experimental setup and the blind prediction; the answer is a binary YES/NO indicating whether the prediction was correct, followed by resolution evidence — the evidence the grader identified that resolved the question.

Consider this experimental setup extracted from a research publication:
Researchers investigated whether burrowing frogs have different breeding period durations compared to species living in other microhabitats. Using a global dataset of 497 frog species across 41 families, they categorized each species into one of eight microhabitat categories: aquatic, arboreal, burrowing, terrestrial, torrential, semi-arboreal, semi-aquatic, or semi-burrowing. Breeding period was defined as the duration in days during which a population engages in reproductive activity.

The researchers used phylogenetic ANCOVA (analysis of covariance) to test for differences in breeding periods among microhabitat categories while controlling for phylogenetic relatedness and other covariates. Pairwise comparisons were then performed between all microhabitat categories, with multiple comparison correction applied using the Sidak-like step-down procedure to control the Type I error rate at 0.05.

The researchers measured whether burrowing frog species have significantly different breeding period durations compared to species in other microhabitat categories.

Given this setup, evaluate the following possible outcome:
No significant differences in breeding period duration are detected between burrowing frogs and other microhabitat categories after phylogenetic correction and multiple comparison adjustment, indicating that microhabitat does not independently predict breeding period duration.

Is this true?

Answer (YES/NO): YES